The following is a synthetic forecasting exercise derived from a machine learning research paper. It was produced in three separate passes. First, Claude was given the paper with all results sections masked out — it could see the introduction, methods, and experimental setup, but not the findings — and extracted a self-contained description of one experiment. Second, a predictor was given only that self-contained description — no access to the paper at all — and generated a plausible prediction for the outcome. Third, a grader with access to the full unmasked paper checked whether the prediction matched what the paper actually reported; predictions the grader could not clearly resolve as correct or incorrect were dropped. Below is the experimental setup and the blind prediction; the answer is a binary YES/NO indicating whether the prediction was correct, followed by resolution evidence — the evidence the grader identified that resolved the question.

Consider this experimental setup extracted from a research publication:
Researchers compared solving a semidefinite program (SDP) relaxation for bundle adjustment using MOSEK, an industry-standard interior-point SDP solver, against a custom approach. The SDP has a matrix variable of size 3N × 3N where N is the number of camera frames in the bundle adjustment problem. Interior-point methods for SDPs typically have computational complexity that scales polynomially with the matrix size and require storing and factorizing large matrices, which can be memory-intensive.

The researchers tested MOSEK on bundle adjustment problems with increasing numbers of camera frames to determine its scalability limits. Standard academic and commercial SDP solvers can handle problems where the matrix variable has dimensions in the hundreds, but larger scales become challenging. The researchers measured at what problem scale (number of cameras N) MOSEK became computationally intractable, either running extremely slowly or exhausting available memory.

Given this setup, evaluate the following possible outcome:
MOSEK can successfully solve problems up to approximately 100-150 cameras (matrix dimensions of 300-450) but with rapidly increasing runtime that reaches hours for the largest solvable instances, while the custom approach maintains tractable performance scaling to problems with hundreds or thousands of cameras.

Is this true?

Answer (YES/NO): NO